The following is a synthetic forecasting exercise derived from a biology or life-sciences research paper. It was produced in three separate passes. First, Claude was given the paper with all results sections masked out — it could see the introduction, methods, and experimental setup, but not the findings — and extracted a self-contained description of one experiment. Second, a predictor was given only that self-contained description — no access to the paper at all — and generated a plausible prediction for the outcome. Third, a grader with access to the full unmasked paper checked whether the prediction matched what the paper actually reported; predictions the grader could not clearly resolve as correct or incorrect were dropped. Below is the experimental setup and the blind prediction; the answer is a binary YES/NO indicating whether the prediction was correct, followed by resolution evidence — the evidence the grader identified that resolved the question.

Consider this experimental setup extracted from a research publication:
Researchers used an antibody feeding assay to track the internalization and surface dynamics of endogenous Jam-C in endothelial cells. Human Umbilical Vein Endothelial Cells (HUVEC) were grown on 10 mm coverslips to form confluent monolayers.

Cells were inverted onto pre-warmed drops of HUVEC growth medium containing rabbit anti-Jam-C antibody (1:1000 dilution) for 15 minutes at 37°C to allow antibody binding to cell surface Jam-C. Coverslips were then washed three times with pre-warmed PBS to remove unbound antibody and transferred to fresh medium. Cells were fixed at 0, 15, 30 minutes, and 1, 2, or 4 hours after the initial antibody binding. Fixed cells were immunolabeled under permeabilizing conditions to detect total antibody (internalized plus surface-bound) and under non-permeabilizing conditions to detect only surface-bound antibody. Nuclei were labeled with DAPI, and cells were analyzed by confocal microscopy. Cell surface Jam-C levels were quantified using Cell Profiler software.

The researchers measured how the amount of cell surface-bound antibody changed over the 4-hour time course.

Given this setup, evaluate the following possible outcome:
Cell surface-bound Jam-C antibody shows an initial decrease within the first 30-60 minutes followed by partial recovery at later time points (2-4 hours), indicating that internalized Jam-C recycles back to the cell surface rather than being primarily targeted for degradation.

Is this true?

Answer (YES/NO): NO